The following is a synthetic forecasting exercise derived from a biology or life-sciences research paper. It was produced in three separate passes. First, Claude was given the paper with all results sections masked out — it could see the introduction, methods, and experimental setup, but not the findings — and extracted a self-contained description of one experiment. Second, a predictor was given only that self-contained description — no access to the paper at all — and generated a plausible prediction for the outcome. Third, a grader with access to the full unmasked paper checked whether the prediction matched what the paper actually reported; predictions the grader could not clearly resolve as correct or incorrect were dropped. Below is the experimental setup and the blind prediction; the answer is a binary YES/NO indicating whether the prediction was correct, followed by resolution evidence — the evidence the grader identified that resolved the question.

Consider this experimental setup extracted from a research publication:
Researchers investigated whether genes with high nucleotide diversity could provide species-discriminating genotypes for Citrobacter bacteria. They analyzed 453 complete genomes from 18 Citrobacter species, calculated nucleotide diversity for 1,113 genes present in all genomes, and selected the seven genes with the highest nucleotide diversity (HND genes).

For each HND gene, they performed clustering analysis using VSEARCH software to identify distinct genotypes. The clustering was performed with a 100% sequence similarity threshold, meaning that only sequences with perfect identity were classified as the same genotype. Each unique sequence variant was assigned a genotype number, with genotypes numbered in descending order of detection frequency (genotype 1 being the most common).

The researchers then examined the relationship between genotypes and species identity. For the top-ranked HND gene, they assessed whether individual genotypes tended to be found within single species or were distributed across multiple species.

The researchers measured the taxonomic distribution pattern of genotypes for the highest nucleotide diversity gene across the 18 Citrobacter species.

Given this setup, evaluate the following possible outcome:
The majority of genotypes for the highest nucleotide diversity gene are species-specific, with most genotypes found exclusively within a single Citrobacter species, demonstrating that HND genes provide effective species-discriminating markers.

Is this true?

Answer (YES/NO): YES